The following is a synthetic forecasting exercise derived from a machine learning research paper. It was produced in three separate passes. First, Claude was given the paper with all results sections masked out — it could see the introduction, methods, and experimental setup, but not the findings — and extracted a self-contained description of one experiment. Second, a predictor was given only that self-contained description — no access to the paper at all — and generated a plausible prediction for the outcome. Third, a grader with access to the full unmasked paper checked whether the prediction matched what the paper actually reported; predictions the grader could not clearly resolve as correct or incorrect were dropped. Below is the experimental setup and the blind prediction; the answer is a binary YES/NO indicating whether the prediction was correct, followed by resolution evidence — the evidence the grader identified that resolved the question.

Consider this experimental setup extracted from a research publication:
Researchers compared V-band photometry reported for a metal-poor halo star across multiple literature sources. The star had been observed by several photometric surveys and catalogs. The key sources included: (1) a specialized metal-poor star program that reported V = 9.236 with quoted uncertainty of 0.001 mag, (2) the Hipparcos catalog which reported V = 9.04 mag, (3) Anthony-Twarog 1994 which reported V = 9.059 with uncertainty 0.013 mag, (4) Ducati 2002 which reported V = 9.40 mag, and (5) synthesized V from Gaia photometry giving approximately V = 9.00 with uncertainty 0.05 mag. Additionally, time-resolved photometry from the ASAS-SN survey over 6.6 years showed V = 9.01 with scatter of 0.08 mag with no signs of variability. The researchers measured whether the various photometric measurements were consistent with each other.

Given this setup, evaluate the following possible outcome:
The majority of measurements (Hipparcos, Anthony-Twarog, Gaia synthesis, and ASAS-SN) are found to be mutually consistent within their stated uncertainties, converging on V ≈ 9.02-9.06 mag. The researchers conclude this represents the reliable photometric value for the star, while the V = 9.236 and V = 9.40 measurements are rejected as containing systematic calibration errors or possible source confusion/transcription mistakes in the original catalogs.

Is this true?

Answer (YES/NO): NO